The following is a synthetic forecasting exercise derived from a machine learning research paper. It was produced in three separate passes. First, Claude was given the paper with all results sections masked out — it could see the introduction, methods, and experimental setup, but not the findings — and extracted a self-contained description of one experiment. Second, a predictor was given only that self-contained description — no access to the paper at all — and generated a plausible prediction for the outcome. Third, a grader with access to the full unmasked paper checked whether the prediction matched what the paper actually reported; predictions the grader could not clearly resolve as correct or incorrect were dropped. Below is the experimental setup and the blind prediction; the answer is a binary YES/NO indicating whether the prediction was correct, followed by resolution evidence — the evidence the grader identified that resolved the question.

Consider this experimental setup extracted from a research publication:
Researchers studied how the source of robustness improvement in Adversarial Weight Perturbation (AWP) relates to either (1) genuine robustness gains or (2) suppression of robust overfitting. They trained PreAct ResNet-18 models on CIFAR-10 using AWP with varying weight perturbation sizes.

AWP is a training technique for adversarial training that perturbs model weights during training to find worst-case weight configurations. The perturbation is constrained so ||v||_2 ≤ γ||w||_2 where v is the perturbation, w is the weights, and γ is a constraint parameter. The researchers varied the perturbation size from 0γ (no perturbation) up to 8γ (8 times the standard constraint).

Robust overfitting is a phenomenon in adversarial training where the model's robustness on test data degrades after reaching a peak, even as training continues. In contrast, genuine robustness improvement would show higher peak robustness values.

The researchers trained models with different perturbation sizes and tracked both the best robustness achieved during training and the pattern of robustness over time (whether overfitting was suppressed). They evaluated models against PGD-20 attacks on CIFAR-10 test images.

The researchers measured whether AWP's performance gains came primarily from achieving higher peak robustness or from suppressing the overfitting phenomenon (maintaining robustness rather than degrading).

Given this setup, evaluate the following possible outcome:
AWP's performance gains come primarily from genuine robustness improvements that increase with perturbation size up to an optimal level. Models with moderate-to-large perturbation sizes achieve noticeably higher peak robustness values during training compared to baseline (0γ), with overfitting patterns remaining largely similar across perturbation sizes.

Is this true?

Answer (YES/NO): NO